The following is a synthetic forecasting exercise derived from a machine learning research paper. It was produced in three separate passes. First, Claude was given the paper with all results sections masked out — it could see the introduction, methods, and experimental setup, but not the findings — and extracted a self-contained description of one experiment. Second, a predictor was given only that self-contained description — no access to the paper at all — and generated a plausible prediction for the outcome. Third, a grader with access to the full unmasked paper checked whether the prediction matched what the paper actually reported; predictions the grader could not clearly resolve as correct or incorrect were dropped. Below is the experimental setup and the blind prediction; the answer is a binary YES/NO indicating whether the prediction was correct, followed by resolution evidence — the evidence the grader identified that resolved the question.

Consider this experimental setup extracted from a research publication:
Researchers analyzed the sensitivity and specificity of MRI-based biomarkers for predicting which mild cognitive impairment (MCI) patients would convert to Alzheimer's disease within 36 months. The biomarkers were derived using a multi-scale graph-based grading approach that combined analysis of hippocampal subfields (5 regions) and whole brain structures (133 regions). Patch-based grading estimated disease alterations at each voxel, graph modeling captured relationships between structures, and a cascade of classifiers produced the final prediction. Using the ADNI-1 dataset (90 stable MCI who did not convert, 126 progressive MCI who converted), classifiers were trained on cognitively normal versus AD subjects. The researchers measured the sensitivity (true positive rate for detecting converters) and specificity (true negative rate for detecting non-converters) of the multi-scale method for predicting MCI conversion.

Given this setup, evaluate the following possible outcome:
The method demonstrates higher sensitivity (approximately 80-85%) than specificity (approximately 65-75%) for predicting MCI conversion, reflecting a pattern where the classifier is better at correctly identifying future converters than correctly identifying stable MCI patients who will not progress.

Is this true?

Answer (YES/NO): NO